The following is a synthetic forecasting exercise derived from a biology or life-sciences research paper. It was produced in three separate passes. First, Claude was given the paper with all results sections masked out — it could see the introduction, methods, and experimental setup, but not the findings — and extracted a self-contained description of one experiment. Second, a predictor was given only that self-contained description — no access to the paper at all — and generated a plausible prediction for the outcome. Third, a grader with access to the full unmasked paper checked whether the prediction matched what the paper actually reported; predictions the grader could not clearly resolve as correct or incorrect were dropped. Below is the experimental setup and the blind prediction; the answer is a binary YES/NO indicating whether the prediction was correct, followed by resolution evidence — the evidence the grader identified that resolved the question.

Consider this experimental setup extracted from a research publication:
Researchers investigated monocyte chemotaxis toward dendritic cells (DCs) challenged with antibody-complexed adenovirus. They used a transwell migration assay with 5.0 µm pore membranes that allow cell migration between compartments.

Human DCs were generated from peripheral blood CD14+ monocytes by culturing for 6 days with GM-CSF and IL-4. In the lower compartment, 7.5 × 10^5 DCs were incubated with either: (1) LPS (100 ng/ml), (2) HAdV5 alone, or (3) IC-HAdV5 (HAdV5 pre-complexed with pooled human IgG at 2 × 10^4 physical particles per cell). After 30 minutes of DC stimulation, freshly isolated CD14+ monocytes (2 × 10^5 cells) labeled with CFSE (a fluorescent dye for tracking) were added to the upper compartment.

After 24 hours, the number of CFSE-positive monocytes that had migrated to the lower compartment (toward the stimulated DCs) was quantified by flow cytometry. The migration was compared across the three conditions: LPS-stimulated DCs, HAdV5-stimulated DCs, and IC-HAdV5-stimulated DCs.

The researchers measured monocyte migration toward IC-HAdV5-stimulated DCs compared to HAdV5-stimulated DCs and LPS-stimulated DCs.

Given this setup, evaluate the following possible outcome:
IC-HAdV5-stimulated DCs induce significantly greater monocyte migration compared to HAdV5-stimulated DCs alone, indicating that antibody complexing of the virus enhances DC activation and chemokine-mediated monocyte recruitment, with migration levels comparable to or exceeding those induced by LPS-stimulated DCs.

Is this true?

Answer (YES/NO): NO